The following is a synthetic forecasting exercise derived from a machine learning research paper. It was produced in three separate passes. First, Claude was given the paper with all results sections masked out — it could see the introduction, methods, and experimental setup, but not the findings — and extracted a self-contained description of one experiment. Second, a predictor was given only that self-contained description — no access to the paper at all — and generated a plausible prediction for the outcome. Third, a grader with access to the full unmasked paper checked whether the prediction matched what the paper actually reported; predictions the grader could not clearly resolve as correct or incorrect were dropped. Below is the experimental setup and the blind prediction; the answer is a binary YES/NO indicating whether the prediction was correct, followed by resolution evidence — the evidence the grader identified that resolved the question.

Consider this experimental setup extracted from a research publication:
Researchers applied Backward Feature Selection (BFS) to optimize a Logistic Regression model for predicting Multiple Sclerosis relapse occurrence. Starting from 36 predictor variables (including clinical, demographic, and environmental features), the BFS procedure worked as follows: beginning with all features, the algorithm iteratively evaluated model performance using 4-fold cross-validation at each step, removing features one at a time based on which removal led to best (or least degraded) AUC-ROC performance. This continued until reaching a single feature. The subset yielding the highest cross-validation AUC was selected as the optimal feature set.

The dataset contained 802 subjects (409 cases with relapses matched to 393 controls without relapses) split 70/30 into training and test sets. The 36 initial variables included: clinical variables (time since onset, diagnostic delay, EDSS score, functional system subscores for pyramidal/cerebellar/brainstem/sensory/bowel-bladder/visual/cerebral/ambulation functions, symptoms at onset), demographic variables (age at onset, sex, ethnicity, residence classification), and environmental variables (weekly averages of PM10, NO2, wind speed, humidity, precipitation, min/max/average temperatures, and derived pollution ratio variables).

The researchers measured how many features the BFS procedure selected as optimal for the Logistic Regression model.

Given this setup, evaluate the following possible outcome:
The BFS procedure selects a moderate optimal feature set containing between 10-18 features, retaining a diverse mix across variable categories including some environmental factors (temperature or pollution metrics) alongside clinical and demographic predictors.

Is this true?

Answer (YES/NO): YES